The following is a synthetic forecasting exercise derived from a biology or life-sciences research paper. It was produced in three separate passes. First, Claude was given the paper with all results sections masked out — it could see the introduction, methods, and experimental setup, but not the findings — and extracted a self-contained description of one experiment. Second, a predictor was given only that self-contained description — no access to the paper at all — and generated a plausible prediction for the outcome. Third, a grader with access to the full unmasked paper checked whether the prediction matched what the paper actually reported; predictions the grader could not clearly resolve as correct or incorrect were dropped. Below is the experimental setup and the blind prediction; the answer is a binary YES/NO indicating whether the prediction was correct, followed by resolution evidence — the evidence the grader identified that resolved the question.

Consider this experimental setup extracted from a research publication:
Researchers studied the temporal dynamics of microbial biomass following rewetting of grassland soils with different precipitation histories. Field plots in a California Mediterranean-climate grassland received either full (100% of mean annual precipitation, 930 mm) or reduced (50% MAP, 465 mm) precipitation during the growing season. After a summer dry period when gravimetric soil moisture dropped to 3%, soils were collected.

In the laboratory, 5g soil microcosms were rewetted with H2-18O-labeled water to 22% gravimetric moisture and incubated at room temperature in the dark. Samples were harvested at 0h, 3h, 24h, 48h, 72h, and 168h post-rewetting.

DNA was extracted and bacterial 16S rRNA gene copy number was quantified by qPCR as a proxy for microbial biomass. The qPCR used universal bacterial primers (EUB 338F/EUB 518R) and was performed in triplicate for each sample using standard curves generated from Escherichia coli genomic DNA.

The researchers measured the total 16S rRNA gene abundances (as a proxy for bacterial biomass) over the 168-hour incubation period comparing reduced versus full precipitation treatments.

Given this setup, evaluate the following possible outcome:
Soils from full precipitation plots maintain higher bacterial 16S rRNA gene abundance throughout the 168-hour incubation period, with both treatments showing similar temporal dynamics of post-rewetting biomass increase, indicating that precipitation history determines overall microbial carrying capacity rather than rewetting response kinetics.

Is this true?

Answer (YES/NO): NO